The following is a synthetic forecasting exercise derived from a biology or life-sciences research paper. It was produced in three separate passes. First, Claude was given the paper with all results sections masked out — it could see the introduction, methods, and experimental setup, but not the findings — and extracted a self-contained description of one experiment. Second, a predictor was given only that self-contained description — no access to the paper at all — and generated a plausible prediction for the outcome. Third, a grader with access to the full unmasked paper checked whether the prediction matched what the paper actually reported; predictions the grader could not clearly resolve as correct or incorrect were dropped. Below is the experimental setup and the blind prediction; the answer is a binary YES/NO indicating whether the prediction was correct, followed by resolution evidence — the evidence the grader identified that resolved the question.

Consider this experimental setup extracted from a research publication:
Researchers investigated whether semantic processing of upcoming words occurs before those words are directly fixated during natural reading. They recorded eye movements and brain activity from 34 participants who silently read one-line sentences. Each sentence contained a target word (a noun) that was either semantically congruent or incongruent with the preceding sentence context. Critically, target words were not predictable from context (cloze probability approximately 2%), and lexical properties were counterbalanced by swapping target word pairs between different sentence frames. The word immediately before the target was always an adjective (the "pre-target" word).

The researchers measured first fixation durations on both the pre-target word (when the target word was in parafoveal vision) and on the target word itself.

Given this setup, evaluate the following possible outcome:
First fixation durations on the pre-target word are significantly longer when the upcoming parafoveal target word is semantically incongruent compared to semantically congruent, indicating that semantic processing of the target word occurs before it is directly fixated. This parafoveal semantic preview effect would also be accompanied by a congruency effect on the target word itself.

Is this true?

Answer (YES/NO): NO